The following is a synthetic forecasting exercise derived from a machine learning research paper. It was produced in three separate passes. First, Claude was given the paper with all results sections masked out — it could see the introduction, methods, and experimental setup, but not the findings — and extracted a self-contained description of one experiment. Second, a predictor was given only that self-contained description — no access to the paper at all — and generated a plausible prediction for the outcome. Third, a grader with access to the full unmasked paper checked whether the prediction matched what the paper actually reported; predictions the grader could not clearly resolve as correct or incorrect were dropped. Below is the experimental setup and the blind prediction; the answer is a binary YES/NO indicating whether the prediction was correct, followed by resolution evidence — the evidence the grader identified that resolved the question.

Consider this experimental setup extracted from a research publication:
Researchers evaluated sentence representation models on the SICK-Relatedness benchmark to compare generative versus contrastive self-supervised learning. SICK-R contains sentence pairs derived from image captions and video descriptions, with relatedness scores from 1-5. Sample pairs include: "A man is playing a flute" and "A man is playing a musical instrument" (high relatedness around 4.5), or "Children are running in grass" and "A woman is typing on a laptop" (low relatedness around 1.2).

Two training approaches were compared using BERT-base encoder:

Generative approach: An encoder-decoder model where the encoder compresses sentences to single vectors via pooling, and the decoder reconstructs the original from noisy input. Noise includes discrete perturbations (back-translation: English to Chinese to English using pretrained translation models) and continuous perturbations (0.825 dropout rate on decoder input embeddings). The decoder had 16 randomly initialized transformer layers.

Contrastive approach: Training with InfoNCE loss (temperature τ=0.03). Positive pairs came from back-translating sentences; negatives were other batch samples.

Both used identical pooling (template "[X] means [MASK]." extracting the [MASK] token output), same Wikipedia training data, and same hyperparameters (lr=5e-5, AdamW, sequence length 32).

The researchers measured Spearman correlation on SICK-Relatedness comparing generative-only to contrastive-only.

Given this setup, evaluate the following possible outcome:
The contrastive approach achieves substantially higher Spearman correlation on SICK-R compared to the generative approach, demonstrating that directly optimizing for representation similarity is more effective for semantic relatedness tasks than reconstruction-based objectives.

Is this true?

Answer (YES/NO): YES